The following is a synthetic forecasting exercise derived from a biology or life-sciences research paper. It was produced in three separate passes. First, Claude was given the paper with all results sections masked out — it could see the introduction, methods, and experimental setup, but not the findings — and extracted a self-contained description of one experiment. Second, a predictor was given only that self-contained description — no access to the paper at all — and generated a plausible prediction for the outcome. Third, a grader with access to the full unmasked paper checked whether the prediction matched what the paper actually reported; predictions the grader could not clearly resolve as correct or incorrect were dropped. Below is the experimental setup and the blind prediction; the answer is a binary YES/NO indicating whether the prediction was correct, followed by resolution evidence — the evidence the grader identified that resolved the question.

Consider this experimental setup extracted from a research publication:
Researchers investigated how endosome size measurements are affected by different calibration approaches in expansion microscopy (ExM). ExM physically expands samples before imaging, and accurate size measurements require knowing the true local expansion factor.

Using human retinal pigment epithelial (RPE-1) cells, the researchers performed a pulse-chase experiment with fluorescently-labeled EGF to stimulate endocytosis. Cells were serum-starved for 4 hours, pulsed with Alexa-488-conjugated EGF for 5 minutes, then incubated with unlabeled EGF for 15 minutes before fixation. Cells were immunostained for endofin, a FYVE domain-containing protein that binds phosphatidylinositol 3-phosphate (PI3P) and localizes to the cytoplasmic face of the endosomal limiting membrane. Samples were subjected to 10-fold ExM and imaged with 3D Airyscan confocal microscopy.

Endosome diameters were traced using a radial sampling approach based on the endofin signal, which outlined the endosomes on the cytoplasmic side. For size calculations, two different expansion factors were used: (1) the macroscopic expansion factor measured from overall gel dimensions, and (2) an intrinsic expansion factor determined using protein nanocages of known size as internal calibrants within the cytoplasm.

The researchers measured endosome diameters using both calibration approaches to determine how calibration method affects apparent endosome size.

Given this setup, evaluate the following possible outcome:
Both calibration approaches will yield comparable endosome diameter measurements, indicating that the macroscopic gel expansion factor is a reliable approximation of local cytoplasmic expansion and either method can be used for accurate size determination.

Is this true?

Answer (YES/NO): NO